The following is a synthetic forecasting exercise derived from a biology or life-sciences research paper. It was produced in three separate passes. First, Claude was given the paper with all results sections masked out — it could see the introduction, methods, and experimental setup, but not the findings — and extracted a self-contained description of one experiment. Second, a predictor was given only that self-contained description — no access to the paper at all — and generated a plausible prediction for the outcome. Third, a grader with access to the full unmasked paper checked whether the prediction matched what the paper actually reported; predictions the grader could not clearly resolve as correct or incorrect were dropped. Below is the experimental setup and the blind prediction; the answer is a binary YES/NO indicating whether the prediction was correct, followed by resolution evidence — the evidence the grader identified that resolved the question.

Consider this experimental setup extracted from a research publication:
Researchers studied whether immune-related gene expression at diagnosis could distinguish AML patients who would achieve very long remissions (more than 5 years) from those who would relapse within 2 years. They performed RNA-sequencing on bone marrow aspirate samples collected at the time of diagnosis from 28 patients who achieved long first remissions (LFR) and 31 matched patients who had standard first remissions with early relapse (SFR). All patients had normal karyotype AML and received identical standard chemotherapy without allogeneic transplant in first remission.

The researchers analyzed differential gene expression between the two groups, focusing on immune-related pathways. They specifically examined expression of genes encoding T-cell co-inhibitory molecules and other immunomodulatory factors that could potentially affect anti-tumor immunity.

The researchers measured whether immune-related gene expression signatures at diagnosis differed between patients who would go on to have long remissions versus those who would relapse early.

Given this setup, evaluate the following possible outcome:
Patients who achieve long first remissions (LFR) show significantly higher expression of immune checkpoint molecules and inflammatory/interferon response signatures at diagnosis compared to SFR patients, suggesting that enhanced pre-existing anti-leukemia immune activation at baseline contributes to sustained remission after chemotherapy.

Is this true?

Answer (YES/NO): NO